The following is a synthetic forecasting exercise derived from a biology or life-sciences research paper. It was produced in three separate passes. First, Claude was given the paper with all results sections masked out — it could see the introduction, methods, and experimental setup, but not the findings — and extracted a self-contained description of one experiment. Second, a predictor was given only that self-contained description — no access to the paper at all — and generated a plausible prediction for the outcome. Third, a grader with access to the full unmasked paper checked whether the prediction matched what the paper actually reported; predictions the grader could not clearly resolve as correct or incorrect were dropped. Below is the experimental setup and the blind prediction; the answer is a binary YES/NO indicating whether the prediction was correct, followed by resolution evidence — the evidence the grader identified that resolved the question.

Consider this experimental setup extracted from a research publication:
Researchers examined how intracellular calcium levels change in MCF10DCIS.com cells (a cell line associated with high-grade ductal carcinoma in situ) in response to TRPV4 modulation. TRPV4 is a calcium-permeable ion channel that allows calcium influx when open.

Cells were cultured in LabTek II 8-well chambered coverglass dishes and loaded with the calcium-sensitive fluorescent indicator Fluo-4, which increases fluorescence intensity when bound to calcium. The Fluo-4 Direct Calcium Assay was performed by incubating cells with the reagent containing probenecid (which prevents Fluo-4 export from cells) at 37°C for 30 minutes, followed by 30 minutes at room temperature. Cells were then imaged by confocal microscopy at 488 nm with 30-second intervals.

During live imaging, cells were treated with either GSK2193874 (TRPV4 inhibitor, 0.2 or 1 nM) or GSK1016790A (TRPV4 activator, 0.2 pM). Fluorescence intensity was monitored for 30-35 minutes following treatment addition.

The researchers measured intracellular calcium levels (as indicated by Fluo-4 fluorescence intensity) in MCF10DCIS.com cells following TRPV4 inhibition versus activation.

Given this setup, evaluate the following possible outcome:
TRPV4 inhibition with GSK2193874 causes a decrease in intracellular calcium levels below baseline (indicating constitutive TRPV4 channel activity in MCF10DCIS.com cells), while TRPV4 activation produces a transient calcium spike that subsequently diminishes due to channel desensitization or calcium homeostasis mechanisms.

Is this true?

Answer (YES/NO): YES